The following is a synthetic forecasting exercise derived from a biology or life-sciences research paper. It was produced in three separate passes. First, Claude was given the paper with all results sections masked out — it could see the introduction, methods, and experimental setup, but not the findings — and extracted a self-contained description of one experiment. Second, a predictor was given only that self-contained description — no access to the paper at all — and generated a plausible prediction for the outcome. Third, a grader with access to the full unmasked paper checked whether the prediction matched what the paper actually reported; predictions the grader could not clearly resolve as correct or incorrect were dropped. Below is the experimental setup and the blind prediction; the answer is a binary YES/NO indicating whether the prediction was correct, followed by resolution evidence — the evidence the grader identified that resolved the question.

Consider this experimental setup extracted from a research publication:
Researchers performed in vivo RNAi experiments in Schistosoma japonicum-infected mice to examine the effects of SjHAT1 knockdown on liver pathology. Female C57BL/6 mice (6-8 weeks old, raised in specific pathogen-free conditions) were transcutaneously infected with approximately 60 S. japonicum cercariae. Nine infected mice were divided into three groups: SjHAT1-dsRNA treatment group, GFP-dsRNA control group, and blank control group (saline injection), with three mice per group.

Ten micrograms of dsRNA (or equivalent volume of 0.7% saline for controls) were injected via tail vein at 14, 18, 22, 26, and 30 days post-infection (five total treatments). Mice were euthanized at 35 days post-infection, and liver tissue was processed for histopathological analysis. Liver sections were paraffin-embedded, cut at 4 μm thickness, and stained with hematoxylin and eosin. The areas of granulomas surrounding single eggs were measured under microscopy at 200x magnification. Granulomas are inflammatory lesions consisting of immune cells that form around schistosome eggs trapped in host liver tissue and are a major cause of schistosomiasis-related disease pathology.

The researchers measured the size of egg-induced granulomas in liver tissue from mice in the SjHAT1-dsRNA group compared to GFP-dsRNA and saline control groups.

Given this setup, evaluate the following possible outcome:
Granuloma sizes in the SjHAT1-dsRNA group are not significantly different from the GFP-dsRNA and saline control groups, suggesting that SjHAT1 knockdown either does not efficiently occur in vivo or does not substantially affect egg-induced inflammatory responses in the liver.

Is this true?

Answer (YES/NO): NO